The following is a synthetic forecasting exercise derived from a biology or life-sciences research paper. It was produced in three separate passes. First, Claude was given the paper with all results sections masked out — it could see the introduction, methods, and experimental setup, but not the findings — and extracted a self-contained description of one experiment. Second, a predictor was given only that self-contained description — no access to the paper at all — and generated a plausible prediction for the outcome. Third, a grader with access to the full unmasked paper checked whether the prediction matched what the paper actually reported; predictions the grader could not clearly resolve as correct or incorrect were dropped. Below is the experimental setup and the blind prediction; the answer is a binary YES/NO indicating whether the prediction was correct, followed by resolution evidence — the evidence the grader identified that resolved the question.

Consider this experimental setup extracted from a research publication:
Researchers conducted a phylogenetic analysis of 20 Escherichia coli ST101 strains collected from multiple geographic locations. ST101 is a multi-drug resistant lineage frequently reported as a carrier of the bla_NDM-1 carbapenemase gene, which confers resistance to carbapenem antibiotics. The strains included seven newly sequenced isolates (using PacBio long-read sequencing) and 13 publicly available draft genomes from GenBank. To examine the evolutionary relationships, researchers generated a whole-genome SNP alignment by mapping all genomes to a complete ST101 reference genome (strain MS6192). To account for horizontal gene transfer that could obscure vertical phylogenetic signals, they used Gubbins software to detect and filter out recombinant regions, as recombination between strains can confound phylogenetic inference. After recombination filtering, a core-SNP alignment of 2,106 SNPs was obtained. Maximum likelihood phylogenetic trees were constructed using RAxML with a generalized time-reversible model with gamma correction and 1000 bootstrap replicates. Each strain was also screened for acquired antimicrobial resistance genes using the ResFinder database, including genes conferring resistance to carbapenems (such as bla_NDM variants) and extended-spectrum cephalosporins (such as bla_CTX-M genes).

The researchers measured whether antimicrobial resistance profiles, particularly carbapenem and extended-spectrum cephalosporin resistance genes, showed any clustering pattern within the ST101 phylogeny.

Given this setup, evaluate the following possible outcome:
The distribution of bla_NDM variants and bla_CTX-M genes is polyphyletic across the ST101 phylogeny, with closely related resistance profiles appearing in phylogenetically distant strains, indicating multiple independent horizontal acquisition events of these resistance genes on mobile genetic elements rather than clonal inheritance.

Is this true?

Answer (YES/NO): NO